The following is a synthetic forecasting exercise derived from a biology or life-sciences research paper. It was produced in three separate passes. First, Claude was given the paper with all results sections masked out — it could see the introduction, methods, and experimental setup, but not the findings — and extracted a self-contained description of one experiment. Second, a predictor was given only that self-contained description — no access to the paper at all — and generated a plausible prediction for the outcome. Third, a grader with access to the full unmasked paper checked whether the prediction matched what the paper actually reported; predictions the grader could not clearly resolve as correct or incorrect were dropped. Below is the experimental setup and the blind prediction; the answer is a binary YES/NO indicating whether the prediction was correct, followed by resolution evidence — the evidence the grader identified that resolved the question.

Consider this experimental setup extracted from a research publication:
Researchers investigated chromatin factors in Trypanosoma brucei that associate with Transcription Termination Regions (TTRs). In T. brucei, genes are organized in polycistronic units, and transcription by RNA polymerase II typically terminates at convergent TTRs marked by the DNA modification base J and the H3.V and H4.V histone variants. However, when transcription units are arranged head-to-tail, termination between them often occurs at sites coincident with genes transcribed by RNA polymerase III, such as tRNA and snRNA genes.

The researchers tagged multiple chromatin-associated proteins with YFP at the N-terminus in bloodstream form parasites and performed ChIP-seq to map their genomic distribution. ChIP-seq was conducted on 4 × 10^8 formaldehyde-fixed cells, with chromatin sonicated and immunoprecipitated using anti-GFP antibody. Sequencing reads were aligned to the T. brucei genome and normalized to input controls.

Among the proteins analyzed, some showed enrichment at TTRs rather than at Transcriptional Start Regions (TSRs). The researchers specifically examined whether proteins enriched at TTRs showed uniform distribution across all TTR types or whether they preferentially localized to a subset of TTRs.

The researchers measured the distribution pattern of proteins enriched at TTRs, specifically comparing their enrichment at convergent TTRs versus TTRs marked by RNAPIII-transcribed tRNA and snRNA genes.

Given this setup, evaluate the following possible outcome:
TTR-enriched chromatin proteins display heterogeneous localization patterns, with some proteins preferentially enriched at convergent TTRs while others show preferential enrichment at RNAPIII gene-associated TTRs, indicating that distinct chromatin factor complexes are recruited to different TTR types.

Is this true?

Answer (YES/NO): NO